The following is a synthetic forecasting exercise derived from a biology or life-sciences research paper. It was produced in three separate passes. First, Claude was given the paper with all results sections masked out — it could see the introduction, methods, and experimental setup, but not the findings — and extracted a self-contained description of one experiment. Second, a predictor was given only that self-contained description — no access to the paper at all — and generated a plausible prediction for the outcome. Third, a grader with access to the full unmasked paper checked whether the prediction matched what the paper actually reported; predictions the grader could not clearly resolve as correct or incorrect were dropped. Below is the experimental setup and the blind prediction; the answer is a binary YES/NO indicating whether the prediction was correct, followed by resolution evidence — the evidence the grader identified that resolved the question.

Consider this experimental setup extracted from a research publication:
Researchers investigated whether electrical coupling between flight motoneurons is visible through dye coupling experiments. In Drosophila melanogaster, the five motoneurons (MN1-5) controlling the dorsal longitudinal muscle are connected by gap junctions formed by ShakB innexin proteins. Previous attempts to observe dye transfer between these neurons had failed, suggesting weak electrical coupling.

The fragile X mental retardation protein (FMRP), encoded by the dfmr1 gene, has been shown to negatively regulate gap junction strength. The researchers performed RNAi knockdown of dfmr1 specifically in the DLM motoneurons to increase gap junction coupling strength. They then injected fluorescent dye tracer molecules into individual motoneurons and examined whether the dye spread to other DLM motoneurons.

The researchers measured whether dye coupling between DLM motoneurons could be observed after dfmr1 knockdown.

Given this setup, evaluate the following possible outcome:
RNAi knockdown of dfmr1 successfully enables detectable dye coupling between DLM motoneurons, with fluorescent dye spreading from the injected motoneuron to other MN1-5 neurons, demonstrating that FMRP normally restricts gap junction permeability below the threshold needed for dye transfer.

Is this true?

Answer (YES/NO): YES